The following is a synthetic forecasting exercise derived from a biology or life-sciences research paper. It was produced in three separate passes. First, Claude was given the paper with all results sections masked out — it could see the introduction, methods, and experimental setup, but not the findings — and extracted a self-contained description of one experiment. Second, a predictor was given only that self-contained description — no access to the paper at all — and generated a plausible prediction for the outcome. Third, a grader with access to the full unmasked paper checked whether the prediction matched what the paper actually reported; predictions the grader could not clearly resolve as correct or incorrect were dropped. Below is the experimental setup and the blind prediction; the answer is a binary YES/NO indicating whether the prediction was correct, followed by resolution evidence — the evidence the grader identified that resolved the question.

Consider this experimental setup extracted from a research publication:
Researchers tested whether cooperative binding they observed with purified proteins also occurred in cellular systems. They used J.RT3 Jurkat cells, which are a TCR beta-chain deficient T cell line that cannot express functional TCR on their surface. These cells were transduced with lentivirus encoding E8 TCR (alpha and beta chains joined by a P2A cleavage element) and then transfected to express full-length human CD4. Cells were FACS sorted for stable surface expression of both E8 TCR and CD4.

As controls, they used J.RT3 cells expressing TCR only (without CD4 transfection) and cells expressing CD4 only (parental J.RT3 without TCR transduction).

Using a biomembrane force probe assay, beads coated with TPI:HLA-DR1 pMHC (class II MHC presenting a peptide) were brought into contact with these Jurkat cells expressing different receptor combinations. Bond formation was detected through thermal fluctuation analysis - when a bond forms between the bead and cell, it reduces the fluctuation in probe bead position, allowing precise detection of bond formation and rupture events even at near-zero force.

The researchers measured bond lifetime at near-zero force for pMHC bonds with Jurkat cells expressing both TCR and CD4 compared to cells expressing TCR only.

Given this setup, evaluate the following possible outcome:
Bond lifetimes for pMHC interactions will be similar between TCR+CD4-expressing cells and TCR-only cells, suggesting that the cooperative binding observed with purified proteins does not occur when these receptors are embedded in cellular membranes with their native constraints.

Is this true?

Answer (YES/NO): NO